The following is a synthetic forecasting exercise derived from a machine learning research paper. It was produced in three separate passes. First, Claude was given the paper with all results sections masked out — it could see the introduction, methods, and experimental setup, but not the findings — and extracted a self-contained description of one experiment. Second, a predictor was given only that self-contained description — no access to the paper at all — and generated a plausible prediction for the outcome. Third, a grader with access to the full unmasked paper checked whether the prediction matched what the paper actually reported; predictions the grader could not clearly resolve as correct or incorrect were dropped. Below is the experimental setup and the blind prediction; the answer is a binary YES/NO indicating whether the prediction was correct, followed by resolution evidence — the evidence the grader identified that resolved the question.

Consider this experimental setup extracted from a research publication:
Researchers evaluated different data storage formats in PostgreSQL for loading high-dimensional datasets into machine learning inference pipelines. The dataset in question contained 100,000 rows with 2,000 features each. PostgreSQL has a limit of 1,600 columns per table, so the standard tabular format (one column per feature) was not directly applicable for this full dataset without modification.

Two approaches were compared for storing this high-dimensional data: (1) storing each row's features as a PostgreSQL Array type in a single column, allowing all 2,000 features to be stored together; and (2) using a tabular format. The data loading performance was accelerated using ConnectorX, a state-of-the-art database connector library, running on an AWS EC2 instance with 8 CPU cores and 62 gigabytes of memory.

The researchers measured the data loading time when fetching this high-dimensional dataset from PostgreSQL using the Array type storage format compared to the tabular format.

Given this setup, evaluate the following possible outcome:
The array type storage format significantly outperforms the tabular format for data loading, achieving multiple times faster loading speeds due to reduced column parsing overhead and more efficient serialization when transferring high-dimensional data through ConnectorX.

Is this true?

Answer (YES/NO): NO